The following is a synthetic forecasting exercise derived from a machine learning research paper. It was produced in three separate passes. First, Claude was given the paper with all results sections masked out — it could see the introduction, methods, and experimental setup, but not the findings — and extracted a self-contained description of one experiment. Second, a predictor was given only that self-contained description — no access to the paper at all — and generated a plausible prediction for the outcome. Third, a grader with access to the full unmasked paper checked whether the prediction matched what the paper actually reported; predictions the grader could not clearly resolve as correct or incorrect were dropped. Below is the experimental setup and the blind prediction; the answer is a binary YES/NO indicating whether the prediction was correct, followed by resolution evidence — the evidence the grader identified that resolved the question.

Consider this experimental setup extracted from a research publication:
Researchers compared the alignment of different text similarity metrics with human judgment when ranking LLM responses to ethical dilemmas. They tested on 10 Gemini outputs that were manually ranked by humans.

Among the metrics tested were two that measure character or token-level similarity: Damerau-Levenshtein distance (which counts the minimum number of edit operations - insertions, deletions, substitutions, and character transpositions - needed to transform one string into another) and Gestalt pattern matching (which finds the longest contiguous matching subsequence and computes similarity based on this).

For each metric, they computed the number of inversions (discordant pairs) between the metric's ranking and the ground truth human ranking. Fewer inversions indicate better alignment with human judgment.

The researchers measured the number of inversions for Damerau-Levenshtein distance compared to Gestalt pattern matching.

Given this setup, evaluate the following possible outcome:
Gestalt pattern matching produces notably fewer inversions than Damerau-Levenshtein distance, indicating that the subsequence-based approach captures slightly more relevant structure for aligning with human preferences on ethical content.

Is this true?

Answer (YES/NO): NO